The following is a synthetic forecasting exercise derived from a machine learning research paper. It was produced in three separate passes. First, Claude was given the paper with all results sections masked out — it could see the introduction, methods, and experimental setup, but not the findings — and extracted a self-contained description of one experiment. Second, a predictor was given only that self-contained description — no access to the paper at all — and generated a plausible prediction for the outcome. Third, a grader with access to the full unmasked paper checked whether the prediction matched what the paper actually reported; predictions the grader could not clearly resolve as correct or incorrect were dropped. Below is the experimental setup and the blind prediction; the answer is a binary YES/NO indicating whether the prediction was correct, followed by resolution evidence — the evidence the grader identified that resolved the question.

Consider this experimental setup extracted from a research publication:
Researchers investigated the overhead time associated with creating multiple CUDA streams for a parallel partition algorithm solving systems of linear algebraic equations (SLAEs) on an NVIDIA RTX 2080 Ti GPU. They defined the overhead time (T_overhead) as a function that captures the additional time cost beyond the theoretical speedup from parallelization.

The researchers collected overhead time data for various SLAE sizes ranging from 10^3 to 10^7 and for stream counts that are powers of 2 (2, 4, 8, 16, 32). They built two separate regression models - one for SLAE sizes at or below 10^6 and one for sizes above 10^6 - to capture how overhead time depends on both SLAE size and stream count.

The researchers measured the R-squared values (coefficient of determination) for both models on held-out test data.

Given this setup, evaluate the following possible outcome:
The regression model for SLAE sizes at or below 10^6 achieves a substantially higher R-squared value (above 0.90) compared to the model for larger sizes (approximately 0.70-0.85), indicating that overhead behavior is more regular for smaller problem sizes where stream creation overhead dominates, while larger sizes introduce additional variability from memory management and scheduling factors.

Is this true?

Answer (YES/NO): NO